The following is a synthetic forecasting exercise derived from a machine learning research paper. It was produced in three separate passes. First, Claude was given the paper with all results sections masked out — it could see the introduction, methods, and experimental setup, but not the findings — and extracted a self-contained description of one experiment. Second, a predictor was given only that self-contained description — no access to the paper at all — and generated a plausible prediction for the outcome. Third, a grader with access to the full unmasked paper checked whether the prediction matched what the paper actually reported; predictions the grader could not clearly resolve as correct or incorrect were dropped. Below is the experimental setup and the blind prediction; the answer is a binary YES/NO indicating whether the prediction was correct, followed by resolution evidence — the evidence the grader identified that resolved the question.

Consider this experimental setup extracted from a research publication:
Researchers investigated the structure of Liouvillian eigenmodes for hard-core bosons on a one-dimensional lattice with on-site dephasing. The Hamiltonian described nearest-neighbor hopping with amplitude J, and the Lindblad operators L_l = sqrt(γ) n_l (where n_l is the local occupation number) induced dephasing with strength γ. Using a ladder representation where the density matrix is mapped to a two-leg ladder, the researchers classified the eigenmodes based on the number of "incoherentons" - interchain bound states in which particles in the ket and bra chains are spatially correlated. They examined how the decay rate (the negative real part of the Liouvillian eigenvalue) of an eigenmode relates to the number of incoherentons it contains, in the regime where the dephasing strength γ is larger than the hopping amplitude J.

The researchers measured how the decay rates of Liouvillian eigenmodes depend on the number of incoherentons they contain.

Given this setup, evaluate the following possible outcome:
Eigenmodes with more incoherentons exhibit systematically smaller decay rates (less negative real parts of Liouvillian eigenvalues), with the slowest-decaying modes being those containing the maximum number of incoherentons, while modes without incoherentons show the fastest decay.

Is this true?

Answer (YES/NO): YES